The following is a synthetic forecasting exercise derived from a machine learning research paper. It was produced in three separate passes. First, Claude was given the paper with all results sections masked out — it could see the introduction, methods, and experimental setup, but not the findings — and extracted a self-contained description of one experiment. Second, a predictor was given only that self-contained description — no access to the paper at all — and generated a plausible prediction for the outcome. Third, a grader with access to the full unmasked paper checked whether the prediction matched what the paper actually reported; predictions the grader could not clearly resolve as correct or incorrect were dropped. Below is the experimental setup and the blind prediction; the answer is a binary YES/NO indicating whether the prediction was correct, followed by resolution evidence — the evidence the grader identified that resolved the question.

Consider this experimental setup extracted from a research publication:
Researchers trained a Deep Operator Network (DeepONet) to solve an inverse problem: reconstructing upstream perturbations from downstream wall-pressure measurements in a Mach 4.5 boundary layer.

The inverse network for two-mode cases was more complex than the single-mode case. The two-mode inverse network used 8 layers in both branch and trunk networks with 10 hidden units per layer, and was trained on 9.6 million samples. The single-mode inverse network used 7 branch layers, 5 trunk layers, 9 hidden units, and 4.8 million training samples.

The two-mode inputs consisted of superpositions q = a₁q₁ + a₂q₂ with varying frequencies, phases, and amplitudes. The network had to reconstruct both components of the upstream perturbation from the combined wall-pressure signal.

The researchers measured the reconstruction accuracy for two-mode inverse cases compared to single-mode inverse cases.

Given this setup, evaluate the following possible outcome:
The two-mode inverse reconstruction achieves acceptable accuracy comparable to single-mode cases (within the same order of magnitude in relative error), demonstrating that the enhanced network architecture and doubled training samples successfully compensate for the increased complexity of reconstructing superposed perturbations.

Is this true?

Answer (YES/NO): NO